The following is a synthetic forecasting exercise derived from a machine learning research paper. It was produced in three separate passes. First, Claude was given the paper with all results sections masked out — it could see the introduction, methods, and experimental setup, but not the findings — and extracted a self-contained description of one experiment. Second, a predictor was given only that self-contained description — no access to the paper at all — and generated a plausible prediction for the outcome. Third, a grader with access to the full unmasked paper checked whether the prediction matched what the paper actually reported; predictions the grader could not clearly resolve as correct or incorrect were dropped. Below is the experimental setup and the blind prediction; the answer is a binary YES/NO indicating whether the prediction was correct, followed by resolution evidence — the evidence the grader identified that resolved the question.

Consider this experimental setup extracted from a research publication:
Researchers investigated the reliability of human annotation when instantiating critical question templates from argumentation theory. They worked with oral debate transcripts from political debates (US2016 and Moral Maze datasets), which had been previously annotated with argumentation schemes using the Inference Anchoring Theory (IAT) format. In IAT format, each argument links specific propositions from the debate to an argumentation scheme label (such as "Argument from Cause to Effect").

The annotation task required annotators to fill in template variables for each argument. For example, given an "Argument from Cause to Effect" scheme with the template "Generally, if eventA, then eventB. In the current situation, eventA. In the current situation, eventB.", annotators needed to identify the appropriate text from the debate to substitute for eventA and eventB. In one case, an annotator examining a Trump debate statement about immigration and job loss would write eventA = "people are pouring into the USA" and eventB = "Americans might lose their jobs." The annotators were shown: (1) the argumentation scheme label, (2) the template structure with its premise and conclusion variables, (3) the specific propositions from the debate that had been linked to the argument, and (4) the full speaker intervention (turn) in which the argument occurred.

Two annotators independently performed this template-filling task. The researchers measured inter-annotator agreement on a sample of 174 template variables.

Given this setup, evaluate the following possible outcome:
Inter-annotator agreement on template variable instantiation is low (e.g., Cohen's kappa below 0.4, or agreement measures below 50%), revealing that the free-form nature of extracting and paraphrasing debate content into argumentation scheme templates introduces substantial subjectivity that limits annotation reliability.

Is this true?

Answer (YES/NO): NO